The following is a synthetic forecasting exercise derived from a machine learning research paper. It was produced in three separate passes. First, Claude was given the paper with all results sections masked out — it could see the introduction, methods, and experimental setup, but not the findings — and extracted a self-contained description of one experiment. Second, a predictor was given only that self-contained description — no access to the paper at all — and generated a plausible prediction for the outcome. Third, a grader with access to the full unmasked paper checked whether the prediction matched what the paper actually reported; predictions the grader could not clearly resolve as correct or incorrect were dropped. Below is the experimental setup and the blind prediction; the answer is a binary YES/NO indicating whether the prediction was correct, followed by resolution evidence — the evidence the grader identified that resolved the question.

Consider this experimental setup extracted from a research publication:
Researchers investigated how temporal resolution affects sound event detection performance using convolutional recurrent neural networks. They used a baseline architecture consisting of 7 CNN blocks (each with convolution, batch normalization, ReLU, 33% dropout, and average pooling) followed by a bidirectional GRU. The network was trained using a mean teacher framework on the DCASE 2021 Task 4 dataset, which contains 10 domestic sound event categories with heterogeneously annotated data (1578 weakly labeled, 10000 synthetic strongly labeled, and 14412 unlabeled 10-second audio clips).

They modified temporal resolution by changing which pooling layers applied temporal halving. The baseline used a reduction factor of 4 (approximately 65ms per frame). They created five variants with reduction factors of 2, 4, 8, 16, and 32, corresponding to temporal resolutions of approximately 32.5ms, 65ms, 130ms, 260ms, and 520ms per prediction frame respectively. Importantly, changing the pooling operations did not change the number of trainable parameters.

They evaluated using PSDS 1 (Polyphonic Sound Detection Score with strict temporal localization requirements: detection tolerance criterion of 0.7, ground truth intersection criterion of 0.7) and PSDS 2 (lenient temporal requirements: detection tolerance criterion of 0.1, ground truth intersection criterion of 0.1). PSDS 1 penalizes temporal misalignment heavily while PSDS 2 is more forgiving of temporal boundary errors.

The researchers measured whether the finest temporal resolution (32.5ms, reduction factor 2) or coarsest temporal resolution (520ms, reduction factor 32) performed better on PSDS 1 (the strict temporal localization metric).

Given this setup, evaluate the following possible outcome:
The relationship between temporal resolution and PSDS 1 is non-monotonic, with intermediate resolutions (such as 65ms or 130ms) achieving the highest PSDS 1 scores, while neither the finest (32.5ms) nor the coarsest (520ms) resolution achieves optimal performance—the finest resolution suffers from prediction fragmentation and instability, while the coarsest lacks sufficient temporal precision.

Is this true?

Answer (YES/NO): NO